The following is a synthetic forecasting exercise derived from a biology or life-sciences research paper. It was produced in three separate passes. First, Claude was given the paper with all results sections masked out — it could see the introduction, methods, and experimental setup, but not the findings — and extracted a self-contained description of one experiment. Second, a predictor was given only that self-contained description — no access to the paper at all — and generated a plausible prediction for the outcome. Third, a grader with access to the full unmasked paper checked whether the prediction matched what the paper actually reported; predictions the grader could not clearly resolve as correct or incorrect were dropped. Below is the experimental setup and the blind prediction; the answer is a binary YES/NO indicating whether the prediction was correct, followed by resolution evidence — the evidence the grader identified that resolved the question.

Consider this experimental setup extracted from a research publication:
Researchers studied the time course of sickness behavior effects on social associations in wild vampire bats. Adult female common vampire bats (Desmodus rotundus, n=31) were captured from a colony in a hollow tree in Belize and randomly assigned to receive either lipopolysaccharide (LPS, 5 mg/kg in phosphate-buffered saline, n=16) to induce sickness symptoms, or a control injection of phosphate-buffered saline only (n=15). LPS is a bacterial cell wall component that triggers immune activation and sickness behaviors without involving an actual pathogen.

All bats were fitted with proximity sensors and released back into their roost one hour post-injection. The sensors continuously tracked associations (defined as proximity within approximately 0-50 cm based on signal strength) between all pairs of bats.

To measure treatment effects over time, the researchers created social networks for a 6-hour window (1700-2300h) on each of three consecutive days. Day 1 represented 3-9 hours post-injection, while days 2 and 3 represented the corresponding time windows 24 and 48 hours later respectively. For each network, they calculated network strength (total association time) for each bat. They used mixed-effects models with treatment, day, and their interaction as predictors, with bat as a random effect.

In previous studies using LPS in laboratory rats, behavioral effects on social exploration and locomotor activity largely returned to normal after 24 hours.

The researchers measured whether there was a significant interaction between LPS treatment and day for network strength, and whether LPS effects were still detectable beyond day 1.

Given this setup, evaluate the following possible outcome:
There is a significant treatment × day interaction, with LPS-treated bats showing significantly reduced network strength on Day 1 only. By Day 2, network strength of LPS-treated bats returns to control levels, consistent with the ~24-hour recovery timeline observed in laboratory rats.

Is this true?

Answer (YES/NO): NO